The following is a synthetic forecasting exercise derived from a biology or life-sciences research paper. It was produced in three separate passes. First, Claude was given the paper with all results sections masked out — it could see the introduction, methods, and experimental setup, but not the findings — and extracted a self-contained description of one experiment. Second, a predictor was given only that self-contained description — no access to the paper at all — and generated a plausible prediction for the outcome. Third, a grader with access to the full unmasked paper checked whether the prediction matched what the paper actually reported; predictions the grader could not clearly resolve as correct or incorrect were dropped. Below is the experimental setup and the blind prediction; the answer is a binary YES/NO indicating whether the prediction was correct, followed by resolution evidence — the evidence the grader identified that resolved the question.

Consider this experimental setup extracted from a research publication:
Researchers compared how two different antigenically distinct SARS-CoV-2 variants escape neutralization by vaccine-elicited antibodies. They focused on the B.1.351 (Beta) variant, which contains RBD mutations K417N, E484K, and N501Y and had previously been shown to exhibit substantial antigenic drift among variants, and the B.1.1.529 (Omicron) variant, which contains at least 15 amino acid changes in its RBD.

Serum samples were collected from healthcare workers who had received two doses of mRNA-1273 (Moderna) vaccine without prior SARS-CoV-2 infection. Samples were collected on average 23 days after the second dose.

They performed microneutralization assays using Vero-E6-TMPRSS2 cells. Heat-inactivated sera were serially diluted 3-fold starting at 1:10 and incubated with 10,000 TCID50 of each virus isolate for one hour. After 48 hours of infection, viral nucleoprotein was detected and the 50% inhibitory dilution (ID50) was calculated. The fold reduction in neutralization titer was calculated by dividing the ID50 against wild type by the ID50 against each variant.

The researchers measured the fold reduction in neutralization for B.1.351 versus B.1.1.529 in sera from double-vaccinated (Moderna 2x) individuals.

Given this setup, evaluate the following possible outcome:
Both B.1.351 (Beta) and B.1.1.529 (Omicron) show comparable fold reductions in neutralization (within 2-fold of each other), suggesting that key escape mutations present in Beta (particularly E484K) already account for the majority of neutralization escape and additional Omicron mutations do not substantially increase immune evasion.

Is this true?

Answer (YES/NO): NO